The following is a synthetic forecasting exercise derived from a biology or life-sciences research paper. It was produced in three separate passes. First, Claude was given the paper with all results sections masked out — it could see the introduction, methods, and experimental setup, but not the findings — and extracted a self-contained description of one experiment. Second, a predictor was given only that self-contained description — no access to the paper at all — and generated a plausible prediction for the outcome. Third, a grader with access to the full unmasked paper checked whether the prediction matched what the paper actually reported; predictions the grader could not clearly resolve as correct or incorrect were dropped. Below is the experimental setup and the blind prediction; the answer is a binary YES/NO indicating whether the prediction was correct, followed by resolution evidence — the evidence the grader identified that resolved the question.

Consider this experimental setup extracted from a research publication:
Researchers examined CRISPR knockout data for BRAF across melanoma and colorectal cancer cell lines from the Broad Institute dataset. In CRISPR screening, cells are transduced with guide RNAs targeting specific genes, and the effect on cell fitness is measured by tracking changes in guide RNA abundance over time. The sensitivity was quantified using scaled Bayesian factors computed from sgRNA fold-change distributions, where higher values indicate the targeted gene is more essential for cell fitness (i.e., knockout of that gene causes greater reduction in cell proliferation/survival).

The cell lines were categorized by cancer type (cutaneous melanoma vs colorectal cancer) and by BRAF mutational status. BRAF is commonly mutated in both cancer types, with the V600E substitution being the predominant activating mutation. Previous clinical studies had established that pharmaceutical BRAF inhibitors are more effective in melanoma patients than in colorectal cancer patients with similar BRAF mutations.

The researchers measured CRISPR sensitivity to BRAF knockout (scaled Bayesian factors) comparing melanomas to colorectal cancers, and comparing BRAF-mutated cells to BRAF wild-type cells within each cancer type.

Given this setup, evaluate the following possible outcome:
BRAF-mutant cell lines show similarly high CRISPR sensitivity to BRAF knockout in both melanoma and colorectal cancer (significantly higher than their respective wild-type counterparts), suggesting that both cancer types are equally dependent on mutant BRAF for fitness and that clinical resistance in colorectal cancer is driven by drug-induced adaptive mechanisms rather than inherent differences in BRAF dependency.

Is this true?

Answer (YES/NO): NO